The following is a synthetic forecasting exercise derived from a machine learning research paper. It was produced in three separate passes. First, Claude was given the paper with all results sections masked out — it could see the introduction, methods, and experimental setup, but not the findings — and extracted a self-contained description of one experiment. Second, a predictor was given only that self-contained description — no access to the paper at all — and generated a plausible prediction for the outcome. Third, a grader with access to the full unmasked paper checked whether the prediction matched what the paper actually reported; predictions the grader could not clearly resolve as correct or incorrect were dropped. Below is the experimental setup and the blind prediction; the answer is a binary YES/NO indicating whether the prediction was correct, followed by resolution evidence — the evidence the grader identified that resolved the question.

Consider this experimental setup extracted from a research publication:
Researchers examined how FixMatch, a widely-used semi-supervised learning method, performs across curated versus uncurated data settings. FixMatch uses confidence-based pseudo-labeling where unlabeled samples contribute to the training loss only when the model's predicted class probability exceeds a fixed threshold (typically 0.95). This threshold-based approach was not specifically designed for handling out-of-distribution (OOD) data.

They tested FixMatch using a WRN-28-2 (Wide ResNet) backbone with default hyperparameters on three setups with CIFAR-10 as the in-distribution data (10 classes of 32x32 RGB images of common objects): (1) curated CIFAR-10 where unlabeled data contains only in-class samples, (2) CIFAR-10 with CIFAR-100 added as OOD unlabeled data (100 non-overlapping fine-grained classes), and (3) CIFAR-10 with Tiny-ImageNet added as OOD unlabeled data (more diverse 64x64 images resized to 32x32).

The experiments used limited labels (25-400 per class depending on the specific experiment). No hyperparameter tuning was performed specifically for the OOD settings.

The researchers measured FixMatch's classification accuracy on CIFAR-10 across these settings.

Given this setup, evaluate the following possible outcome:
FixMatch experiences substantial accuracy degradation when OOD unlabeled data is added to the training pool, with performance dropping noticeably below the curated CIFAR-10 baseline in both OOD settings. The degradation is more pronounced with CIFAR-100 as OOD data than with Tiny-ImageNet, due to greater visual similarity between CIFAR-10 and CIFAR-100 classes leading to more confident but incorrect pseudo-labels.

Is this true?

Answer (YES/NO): YES